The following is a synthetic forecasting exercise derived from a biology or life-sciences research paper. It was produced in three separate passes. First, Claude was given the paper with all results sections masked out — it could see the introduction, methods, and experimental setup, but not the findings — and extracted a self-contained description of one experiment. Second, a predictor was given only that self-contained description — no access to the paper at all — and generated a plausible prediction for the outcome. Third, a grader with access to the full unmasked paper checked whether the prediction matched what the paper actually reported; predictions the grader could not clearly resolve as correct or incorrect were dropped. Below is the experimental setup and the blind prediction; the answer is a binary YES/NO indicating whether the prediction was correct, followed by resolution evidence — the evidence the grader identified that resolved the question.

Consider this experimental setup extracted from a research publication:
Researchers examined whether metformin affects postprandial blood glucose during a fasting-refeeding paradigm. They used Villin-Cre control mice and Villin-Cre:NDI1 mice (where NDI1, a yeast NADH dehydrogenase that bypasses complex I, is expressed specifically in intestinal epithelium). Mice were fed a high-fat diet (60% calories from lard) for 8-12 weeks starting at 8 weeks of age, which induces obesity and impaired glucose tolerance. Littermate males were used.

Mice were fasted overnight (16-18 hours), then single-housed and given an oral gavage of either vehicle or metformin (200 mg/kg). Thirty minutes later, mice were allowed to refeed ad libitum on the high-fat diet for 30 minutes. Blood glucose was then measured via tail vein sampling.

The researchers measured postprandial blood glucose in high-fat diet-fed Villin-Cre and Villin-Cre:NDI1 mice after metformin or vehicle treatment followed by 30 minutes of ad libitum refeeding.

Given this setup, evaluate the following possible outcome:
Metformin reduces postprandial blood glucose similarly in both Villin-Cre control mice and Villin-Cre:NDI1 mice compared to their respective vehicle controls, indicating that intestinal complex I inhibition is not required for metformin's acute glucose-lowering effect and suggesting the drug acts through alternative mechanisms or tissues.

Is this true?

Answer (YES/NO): NO